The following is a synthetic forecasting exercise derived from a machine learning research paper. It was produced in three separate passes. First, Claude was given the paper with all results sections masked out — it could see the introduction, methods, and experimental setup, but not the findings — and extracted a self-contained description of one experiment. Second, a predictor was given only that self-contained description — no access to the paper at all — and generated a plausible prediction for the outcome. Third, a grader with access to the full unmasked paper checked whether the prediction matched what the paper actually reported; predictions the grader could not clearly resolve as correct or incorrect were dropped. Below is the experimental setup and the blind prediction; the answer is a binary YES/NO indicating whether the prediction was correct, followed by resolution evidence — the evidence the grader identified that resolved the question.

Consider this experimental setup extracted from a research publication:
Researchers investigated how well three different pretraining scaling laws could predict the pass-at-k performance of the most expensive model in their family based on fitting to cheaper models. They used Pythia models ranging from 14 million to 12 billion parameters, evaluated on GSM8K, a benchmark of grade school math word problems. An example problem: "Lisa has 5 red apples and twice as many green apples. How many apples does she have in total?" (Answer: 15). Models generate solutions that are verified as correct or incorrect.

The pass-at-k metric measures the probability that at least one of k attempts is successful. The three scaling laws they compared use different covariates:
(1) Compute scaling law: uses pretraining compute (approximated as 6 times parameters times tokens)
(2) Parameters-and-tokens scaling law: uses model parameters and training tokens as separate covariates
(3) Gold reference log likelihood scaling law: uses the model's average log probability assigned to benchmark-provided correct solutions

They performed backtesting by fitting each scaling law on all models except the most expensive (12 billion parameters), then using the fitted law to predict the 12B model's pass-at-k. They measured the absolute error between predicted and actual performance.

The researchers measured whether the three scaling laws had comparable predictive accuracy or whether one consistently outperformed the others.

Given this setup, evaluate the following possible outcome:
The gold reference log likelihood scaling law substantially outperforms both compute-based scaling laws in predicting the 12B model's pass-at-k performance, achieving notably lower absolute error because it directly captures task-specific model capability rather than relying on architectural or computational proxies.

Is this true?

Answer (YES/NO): NO